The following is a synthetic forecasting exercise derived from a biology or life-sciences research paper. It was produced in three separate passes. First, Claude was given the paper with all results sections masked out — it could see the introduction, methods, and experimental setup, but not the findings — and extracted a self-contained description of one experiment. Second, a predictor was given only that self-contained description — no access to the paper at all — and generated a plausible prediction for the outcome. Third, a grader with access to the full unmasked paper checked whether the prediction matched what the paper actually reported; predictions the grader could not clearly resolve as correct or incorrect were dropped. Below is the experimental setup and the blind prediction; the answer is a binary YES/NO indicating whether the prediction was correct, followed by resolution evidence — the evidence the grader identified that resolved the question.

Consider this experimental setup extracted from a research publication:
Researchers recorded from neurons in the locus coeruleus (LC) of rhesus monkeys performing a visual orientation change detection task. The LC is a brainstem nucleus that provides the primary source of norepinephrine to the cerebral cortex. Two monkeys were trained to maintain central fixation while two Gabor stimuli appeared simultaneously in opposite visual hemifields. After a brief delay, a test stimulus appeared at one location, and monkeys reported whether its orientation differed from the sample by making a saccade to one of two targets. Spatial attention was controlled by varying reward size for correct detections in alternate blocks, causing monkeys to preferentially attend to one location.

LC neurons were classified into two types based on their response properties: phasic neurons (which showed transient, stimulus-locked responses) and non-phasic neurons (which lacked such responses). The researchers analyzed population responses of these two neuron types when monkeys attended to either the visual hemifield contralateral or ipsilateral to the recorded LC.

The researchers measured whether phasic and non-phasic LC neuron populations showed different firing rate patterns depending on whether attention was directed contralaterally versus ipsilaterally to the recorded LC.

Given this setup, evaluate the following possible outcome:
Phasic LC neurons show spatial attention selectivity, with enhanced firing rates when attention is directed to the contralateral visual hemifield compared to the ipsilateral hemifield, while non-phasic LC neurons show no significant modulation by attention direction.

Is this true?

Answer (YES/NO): NO